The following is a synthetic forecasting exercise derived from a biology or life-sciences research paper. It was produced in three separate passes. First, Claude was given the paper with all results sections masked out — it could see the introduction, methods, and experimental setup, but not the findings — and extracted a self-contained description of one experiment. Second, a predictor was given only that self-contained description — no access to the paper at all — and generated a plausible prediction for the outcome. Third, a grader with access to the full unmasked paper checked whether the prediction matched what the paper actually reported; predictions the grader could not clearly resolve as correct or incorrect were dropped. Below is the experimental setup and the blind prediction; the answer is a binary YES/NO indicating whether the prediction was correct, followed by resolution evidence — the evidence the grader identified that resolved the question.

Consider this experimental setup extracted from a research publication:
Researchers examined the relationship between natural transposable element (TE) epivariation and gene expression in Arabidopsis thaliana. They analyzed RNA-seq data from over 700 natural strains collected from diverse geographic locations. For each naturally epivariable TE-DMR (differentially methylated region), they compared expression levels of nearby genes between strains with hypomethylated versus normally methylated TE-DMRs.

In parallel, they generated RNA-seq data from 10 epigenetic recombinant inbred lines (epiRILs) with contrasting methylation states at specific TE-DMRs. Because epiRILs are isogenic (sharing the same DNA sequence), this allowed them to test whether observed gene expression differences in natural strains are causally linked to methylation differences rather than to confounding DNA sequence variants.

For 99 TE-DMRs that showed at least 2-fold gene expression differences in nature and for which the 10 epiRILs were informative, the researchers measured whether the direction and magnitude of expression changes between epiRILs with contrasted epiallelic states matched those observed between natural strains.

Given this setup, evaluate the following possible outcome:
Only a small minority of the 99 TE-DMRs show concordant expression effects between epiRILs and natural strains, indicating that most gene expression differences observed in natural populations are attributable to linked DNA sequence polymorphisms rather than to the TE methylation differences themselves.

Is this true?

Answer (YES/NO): NO